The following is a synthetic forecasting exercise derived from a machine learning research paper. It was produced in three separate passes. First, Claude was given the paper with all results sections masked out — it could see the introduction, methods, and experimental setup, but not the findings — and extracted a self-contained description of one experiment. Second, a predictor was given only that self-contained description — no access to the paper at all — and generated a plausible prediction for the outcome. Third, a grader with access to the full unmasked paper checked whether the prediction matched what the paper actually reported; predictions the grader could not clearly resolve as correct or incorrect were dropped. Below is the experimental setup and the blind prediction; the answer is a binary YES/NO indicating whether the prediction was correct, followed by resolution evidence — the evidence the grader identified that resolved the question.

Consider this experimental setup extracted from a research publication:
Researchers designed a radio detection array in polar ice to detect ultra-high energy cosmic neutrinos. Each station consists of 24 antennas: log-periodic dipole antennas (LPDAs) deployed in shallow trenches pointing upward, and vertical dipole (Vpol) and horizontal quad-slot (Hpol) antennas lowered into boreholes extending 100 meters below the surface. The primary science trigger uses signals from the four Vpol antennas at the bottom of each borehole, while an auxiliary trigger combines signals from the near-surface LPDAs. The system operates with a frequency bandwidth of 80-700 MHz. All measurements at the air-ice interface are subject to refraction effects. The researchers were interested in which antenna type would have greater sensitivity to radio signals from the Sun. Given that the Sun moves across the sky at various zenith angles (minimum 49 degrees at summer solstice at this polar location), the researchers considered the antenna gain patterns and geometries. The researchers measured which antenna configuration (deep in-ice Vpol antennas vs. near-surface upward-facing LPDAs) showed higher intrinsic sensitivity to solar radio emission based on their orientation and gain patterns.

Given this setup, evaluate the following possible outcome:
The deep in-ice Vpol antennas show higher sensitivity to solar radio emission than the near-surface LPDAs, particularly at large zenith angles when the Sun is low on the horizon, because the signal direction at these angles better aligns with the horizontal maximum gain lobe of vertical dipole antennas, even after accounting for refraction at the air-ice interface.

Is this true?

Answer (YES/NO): NO